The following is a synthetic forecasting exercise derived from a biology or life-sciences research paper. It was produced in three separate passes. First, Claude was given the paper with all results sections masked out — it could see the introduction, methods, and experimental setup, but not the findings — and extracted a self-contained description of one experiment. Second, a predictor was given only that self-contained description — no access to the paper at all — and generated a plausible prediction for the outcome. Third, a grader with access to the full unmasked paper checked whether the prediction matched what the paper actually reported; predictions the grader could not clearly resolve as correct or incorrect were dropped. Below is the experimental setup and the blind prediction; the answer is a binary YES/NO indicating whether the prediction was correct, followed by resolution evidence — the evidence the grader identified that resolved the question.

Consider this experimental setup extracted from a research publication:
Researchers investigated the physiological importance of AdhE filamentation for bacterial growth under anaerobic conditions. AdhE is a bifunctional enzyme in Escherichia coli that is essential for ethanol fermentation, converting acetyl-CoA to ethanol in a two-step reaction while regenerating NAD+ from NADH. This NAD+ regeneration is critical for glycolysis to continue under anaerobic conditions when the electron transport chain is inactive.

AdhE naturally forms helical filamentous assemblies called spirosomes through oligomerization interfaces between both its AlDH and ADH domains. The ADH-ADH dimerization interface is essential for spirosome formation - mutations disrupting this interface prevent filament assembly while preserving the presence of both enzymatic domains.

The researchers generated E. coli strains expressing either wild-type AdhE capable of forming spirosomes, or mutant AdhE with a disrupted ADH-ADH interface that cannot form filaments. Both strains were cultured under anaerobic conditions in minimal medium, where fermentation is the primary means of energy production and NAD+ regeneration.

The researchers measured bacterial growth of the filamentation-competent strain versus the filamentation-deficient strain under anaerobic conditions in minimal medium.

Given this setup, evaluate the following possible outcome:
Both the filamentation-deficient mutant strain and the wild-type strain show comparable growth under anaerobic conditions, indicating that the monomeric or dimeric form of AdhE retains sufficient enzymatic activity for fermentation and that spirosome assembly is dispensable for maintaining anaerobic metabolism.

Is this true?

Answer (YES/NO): NO